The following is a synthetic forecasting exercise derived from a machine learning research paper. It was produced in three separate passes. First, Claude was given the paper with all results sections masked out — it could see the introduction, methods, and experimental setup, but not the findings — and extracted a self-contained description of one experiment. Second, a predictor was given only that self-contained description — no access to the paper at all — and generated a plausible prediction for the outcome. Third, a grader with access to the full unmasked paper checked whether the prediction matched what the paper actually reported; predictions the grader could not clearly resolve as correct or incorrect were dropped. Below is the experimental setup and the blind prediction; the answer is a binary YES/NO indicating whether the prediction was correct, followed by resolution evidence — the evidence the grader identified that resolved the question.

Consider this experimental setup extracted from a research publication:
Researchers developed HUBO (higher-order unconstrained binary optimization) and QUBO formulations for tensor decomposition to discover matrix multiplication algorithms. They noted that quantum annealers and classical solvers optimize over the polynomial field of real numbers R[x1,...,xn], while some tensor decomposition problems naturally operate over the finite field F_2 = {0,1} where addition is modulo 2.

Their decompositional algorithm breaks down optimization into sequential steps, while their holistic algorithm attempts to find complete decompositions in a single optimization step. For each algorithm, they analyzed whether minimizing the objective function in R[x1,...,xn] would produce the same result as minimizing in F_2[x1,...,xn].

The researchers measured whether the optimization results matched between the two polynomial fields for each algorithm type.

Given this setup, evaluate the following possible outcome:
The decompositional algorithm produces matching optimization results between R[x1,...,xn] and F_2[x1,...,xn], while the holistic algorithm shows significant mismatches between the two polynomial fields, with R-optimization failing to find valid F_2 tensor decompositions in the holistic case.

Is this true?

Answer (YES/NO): YES